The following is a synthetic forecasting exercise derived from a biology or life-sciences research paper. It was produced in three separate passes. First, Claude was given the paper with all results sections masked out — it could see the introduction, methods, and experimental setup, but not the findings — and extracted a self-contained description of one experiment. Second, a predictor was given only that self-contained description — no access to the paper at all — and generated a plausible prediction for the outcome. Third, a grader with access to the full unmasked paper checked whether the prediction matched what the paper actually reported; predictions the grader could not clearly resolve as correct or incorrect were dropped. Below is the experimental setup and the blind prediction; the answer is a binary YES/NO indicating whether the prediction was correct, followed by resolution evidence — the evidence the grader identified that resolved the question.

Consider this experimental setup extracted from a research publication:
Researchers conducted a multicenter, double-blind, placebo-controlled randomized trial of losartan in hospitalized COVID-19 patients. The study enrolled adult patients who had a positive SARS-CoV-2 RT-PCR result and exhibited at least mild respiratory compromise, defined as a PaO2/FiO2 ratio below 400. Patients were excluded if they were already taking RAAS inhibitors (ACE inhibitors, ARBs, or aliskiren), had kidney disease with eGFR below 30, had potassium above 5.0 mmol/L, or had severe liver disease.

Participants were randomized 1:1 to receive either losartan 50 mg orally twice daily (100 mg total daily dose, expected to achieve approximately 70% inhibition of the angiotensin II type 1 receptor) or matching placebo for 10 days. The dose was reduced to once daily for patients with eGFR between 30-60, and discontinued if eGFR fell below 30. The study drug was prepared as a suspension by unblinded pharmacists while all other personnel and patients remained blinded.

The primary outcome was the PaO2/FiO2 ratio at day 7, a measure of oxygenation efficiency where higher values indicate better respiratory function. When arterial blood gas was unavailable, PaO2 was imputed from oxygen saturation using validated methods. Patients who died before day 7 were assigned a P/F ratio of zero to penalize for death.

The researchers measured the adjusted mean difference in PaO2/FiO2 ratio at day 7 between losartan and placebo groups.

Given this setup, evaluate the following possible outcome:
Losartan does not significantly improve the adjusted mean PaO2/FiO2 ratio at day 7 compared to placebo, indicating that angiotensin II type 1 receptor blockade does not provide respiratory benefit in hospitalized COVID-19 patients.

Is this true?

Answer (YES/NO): YES